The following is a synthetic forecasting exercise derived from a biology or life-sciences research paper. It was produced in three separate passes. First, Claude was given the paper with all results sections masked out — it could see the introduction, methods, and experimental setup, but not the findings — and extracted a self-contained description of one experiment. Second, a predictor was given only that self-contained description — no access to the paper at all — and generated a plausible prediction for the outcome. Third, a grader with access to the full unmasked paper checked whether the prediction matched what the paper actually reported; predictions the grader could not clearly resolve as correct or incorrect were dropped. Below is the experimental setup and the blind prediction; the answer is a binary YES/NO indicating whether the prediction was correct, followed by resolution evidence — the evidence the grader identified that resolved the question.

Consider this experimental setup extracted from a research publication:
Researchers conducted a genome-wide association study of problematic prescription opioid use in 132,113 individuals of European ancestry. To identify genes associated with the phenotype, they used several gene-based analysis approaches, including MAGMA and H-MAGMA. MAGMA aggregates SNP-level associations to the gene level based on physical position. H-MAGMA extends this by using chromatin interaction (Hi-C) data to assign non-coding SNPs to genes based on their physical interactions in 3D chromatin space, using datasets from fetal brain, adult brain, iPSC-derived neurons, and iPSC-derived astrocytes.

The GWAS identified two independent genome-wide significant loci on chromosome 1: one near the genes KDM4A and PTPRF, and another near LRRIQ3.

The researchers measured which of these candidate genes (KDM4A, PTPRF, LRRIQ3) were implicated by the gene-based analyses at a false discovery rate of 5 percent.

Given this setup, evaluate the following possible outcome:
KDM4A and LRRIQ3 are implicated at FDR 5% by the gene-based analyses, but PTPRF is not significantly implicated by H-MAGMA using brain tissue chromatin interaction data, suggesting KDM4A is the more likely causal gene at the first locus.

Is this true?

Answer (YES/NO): NO